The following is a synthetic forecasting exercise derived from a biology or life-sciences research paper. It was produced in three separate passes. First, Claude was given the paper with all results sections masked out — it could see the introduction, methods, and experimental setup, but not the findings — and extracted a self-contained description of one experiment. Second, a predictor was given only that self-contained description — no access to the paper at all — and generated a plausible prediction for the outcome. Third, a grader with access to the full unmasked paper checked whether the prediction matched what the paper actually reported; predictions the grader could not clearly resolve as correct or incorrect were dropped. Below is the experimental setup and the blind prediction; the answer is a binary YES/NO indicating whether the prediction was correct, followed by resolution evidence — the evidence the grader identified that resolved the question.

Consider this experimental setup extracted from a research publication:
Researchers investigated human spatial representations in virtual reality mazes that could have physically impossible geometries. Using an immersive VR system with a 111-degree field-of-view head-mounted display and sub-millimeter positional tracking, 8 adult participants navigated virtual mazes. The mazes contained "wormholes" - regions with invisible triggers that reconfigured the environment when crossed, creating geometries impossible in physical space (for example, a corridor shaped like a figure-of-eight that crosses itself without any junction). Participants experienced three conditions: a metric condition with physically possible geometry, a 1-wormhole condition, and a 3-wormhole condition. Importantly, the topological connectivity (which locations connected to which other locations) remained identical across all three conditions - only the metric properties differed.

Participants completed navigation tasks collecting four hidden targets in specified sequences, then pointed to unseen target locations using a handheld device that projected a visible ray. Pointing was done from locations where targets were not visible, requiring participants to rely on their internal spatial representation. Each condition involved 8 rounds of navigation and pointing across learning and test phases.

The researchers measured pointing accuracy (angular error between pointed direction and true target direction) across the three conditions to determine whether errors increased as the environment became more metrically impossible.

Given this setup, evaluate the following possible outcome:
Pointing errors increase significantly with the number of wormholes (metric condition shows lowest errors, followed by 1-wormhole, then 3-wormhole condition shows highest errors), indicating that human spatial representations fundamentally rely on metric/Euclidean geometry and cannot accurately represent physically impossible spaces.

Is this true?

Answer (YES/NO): NO